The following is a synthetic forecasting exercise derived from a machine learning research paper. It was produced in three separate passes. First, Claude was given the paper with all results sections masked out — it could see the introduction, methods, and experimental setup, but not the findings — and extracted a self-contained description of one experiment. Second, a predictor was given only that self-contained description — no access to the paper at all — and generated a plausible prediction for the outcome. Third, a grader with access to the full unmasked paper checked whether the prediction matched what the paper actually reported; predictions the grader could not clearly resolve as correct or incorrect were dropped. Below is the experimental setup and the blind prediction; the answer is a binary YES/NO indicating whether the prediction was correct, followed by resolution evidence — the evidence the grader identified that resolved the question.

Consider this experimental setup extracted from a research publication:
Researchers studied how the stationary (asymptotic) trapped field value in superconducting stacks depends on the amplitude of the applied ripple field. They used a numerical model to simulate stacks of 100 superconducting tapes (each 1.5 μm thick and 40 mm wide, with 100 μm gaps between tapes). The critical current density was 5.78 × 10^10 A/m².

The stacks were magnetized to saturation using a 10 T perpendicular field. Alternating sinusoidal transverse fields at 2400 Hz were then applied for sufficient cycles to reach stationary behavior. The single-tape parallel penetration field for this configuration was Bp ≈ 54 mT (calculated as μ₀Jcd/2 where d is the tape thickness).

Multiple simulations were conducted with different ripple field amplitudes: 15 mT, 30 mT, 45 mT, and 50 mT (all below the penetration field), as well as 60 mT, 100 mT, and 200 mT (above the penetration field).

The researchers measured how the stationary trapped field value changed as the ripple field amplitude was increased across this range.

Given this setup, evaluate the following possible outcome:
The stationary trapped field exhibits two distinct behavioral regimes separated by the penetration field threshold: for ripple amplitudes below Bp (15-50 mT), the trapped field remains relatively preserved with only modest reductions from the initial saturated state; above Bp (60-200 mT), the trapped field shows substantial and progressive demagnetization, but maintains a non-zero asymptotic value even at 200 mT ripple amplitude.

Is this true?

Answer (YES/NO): NO